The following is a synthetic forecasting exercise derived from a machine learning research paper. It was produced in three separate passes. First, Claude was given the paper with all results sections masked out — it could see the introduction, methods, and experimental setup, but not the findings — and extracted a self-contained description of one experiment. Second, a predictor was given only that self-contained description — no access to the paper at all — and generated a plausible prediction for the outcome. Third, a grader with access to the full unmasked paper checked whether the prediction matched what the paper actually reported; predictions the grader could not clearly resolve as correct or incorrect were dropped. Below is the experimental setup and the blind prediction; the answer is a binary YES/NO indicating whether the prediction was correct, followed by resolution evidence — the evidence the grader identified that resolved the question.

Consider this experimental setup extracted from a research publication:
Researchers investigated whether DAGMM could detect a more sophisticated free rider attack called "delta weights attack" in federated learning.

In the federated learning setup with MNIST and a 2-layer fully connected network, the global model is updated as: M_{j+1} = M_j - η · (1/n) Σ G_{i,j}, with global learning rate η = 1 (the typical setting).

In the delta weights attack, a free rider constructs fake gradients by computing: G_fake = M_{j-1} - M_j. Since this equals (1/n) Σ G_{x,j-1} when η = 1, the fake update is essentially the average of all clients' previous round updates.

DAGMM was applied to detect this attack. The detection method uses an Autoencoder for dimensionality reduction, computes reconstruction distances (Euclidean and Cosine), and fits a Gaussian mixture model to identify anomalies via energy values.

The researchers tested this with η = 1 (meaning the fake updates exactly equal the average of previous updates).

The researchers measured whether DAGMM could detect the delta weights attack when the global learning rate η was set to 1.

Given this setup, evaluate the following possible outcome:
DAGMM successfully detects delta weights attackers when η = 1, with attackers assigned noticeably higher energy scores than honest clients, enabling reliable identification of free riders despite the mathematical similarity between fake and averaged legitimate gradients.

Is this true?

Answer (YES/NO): YES